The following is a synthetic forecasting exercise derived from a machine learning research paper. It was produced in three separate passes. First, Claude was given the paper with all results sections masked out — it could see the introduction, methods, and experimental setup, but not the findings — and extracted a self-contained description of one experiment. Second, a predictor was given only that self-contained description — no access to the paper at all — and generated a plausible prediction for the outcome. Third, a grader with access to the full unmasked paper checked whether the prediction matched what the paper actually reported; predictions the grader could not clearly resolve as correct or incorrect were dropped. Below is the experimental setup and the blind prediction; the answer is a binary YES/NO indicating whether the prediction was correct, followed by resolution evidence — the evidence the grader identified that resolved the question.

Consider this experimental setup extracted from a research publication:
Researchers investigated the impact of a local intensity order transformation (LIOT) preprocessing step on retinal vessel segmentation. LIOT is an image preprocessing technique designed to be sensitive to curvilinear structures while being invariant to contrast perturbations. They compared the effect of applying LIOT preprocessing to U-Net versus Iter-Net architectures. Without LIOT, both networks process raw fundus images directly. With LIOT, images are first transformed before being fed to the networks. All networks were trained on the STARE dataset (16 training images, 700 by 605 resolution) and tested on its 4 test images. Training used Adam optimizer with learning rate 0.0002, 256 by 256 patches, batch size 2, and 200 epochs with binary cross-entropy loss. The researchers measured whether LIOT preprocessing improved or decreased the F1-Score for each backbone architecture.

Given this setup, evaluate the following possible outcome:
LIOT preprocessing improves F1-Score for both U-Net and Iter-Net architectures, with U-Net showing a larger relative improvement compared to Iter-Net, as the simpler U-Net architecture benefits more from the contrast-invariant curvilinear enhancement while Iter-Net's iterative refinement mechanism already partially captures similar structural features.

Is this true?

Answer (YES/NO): NO